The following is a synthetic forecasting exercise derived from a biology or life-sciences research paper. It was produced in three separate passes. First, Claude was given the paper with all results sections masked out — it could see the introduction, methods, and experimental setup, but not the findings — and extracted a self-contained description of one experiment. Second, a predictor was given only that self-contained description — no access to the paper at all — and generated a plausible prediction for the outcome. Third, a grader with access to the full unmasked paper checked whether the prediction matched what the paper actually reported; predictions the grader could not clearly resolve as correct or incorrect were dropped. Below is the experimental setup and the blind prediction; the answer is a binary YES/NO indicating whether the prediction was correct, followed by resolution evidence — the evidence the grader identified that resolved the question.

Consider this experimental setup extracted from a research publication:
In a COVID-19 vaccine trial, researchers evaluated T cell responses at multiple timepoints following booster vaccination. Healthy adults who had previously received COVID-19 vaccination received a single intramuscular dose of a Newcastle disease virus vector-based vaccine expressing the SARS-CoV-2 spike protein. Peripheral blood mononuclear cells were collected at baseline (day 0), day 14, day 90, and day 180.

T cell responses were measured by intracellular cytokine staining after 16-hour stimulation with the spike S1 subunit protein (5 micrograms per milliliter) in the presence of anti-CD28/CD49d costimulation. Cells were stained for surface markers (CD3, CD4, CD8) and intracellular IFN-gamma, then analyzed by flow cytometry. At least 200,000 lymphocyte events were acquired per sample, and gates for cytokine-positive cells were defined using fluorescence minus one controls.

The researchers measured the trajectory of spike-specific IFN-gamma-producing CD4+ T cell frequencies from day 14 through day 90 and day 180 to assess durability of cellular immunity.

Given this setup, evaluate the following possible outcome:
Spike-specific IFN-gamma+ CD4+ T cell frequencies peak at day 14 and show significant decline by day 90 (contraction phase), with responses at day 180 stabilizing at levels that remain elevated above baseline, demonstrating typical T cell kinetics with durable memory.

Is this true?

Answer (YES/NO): NO